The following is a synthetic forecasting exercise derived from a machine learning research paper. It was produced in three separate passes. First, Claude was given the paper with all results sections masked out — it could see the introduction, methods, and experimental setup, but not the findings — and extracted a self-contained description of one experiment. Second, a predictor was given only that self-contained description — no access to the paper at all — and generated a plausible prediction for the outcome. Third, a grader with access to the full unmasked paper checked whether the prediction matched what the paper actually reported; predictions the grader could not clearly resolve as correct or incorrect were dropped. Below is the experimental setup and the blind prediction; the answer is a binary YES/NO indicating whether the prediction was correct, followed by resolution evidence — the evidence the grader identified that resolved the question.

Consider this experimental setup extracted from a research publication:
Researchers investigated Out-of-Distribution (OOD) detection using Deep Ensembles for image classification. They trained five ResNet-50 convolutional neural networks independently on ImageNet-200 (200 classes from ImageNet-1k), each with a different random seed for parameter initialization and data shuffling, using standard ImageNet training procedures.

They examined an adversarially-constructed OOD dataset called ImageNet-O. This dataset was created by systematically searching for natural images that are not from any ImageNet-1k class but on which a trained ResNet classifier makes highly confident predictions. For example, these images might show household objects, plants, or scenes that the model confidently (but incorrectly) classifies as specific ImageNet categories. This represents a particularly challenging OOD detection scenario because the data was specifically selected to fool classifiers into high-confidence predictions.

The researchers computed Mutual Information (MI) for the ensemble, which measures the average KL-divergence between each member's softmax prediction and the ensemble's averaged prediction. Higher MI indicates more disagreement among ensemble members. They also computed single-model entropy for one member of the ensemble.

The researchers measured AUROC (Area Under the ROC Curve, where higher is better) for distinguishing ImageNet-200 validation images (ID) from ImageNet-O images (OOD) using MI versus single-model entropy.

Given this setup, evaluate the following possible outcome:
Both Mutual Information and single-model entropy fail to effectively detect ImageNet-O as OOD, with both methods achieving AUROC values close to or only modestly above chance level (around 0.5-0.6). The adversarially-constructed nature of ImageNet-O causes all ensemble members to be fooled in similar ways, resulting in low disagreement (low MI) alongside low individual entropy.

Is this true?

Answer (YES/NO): NO